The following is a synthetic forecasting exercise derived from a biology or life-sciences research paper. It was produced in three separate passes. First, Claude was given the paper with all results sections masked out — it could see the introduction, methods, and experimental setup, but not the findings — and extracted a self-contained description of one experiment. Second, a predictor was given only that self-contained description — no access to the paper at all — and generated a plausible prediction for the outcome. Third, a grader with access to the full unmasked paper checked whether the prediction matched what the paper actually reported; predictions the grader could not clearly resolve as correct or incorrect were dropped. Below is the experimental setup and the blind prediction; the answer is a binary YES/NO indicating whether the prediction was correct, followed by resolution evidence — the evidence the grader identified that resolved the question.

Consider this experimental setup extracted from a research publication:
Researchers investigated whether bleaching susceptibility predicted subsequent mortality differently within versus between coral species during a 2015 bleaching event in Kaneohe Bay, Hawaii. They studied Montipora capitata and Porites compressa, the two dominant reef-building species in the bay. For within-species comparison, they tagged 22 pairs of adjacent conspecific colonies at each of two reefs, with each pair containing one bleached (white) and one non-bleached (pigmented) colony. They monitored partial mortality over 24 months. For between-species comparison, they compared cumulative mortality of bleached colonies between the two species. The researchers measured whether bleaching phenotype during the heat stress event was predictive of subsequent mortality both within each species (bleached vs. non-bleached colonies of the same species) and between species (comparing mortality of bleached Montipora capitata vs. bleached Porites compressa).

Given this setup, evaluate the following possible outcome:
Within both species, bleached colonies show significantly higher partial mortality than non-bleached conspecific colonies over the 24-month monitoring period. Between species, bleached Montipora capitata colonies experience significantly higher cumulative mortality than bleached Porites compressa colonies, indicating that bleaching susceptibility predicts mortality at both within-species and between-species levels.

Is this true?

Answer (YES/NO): NO